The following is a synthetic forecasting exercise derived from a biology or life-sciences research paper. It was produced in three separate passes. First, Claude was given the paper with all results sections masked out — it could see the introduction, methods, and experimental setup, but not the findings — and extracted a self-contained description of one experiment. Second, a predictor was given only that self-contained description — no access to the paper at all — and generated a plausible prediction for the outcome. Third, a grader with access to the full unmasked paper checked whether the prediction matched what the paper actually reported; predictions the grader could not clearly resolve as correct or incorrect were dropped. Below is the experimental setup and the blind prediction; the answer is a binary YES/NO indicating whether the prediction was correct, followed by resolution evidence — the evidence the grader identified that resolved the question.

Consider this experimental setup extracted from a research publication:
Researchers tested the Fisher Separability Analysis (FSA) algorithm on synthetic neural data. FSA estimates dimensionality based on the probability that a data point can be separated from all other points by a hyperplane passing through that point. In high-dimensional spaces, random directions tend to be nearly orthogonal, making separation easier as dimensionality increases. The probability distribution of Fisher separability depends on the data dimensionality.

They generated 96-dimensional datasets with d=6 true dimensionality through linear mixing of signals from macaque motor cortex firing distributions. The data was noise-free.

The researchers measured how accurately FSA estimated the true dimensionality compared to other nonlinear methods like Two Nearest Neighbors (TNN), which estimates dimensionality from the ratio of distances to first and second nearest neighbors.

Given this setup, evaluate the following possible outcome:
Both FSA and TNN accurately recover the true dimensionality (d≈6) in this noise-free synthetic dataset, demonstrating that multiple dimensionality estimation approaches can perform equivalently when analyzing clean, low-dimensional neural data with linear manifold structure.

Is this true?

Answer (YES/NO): YES